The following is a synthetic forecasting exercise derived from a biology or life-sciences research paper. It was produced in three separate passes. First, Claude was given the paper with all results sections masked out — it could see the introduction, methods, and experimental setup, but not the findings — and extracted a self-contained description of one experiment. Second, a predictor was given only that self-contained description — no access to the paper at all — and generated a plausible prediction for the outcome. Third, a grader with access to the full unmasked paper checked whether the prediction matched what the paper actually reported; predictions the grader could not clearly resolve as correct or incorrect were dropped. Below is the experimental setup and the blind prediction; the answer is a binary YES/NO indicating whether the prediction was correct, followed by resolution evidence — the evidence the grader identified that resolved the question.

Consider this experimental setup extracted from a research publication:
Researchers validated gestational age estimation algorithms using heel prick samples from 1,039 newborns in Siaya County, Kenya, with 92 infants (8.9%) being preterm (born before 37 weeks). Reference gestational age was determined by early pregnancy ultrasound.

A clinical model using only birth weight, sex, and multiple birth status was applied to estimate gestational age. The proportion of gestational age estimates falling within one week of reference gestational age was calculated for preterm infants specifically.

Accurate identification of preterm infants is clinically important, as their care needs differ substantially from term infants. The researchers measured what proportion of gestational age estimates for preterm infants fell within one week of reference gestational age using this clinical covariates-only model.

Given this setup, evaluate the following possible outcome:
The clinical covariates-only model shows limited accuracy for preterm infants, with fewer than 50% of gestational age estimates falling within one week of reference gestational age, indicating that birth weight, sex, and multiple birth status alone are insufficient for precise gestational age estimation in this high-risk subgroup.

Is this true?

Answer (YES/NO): YES